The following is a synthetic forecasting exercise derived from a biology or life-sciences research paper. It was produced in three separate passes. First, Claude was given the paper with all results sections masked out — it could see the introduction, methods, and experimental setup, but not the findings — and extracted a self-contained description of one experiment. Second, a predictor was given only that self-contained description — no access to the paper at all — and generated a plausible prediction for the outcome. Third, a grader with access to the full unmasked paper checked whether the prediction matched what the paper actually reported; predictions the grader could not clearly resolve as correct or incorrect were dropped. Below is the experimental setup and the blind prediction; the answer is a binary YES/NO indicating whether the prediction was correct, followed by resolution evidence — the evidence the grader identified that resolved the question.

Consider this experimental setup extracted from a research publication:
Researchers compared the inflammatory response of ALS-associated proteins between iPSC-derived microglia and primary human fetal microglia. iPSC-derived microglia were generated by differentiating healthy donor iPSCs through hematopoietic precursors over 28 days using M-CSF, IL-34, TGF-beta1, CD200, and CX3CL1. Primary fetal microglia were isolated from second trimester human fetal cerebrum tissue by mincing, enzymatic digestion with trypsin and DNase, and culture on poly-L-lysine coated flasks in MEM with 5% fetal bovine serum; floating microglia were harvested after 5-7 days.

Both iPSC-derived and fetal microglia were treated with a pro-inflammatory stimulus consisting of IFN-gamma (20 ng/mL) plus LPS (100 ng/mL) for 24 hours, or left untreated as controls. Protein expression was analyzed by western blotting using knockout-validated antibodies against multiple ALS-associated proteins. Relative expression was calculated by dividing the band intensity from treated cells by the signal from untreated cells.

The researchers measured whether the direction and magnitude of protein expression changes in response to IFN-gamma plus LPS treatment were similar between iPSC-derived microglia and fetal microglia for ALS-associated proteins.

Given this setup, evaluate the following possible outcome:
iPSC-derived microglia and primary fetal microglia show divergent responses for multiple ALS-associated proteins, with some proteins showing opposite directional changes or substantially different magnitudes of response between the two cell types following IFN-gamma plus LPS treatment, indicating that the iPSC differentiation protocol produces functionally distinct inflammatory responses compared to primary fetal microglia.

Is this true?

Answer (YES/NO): NO